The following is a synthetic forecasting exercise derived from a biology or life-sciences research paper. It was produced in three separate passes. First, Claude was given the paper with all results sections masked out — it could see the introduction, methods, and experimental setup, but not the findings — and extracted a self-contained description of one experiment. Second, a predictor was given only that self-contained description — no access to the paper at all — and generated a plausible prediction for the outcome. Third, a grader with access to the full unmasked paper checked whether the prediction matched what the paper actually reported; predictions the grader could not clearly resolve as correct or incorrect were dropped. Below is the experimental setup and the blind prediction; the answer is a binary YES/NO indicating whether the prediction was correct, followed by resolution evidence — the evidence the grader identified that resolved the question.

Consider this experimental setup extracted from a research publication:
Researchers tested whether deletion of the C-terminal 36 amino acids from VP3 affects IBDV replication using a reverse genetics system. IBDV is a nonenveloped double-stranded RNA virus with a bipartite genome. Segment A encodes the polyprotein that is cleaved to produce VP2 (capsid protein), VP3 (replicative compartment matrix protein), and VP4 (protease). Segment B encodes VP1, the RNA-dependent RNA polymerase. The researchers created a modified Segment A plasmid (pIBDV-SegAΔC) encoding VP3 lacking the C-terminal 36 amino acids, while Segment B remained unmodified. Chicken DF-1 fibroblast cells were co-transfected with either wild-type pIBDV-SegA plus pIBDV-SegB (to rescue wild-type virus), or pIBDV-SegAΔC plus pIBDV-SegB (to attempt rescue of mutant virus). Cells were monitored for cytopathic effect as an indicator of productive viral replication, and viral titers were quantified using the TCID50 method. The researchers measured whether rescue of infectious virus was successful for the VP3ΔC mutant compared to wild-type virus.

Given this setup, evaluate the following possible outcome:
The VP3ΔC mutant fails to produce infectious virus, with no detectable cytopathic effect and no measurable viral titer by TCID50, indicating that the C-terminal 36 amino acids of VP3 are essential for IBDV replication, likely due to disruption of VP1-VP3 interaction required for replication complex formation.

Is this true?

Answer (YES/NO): YES